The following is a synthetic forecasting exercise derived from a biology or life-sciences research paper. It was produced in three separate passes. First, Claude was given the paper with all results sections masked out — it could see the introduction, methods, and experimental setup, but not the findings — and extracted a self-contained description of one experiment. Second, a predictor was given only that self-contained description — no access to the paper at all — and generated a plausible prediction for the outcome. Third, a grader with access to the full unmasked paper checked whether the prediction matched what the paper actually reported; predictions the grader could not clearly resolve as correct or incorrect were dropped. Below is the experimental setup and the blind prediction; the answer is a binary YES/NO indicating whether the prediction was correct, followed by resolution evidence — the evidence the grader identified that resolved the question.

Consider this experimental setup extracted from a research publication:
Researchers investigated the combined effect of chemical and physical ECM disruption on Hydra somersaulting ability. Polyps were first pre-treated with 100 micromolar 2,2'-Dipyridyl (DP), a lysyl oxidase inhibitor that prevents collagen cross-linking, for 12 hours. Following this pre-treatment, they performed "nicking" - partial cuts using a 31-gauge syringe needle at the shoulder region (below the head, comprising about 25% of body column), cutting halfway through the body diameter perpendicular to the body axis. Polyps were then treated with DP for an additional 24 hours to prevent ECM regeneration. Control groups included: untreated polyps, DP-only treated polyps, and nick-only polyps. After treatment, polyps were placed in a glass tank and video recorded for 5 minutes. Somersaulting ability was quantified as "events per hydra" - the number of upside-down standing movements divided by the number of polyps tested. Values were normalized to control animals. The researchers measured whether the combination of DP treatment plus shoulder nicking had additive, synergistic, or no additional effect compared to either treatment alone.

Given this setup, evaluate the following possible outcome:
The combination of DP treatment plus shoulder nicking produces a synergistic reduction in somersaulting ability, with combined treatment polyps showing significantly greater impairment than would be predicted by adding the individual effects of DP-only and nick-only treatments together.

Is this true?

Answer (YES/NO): NO